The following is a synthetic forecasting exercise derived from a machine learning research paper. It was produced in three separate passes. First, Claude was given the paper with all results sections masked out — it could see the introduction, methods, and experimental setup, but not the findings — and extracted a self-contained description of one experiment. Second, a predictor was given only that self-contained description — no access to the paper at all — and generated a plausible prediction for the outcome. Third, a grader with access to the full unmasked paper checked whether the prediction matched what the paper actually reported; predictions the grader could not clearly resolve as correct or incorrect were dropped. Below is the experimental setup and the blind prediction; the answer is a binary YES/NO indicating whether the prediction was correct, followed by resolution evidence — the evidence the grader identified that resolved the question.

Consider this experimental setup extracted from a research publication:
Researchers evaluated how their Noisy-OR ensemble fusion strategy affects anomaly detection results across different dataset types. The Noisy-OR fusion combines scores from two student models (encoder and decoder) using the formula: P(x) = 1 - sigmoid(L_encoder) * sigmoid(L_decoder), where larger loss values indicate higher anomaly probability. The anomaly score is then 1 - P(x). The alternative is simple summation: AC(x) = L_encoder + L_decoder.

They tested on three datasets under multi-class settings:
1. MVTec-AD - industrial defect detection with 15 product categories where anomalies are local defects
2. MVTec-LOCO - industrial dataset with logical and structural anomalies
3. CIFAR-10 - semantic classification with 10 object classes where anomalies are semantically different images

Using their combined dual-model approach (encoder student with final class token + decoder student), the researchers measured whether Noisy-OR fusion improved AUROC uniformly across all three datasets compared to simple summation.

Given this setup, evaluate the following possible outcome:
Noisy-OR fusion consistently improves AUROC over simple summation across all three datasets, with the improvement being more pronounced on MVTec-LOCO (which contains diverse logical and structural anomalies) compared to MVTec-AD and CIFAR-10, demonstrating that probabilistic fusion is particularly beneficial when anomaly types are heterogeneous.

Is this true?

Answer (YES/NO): NO